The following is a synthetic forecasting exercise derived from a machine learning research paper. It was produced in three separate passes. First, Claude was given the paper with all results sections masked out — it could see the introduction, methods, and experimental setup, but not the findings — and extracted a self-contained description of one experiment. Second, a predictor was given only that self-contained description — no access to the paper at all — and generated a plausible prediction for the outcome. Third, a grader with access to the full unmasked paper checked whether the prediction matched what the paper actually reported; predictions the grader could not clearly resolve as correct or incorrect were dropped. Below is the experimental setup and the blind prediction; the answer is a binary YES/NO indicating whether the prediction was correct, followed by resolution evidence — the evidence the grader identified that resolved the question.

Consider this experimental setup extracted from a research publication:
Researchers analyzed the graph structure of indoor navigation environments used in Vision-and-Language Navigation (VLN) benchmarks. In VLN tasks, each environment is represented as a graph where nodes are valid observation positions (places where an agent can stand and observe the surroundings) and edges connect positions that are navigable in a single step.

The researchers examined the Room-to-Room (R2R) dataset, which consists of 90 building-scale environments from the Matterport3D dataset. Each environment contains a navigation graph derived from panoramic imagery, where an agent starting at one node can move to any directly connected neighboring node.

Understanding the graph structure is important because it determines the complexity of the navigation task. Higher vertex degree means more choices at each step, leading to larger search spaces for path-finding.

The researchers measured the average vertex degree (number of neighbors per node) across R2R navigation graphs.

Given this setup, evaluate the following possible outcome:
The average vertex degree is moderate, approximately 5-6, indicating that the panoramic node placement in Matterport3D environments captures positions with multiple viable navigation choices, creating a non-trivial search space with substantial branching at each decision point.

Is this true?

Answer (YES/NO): NO